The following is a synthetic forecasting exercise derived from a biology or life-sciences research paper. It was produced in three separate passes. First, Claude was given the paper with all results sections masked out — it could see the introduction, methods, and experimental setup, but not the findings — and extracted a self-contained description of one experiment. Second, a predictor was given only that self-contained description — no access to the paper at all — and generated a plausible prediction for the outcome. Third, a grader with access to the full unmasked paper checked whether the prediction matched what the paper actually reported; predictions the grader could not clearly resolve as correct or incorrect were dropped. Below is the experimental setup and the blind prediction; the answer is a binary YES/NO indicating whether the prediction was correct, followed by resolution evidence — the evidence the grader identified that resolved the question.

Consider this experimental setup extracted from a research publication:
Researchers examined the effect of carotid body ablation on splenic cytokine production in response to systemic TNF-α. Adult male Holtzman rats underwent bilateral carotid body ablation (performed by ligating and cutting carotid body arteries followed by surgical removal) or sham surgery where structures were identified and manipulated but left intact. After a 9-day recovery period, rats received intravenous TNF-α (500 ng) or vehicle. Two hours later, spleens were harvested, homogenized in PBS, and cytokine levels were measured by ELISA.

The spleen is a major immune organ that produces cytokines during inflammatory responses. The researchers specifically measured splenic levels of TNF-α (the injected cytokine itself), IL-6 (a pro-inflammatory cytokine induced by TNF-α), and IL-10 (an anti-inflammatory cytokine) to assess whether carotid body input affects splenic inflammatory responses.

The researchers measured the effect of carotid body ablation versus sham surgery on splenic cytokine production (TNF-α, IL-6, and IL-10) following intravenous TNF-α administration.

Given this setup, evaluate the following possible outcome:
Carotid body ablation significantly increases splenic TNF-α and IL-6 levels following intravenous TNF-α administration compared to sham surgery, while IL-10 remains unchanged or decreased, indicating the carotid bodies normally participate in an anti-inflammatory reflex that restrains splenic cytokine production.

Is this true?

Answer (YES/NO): NO